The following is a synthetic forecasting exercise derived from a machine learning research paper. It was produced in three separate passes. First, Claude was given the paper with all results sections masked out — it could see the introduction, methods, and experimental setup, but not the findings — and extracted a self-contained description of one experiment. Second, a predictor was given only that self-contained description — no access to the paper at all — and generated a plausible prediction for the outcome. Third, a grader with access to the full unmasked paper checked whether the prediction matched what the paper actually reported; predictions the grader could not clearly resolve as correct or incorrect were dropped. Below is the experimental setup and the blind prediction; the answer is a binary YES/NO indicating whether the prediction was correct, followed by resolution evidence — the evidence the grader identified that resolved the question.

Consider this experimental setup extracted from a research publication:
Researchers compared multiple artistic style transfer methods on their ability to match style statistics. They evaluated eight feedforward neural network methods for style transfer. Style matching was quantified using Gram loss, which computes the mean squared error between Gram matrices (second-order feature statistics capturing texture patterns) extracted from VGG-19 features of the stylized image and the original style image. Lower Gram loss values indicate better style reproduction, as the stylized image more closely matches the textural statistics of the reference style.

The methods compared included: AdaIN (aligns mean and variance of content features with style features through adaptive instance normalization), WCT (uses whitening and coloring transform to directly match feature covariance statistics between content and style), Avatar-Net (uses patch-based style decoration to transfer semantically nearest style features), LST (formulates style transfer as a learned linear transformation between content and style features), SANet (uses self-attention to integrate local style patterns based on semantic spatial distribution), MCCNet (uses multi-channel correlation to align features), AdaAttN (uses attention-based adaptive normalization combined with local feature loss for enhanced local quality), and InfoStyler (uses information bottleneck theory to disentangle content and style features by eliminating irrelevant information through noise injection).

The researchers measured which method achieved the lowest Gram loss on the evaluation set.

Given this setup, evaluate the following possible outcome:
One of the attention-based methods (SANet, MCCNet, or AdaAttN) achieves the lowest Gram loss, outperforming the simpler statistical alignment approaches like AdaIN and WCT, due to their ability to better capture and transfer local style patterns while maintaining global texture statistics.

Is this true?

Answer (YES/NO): NO